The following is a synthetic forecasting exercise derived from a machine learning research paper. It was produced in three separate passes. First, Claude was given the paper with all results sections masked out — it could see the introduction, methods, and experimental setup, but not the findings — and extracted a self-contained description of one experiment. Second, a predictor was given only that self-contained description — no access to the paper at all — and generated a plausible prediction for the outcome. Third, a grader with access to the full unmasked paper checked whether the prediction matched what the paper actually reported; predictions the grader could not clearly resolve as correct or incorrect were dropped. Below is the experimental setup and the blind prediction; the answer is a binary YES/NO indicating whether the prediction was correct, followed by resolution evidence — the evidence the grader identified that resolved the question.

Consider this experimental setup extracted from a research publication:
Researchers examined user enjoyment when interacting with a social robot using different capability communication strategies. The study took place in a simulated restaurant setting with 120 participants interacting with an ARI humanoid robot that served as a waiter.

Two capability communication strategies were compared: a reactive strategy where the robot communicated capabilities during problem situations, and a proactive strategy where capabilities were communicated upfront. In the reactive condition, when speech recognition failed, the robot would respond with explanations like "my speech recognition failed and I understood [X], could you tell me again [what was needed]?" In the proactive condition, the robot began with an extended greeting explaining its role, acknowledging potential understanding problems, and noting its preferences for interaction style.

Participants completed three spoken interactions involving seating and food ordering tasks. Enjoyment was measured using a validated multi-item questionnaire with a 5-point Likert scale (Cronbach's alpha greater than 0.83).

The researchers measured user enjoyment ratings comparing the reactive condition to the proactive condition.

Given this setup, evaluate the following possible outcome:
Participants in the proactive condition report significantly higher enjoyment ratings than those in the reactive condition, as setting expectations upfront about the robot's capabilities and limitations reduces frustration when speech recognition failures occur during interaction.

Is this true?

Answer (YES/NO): NO